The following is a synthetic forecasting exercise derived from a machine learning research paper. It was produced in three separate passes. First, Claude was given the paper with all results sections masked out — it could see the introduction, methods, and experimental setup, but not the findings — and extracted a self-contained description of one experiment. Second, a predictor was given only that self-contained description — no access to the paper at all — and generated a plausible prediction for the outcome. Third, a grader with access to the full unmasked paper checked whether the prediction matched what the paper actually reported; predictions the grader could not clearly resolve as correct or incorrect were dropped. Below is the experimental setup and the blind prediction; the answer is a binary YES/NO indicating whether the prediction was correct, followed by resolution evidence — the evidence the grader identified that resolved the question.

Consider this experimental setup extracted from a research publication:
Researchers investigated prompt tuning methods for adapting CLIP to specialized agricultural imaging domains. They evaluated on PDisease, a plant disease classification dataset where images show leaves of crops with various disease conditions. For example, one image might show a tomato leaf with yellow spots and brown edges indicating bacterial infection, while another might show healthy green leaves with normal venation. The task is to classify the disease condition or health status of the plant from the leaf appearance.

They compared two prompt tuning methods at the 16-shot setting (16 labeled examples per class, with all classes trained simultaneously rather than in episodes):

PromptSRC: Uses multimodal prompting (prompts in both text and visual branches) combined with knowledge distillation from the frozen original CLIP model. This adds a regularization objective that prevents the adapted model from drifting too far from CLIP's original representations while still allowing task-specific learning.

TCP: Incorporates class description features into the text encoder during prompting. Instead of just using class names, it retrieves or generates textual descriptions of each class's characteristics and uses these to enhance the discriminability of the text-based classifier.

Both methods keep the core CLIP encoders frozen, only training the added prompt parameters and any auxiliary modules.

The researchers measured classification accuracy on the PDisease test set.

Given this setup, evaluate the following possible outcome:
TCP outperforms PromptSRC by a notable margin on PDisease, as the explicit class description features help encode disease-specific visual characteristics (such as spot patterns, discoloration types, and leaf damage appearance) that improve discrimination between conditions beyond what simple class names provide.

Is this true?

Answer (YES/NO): NO